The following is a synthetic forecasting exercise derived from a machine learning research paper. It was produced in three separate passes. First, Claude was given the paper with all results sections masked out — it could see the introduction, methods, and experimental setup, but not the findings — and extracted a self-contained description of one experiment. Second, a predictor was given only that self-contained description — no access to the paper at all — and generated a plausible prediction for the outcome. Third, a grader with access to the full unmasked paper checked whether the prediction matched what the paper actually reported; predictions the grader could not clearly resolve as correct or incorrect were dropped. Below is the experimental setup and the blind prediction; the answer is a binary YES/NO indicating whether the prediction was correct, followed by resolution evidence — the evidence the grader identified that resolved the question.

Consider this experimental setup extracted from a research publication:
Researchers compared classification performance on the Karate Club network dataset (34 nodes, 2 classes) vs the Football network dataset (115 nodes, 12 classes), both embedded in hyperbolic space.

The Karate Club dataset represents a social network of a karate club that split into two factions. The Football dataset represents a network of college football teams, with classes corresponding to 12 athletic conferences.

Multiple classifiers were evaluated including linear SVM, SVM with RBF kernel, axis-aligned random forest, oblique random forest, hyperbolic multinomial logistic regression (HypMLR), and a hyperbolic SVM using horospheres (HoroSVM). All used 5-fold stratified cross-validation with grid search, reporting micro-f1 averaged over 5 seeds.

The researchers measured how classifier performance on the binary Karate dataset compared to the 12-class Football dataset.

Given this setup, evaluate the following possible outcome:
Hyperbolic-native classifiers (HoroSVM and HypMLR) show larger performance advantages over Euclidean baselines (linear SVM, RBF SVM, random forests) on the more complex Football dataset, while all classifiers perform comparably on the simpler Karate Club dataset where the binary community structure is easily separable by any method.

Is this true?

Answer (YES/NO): NO